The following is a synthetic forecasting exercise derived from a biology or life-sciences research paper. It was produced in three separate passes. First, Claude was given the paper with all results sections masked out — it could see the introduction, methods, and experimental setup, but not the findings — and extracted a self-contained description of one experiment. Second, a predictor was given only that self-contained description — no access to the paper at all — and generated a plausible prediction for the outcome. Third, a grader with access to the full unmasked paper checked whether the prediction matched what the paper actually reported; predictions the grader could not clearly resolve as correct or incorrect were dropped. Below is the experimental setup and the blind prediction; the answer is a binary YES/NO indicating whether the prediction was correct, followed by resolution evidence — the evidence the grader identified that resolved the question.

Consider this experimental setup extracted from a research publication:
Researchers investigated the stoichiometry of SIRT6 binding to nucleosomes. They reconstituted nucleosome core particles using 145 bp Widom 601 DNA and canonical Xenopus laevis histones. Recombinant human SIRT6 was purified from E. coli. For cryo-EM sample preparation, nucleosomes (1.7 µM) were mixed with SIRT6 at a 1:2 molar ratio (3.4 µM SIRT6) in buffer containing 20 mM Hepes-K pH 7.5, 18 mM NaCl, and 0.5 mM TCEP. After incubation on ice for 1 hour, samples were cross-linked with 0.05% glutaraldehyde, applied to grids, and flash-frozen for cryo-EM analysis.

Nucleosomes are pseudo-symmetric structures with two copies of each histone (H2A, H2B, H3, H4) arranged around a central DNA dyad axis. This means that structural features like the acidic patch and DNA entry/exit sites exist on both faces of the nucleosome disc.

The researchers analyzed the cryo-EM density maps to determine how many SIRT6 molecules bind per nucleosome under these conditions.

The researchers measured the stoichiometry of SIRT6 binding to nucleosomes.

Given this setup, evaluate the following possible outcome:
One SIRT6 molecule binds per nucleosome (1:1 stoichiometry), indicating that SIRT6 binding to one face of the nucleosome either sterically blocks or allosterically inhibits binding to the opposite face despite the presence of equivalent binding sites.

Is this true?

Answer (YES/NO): NO